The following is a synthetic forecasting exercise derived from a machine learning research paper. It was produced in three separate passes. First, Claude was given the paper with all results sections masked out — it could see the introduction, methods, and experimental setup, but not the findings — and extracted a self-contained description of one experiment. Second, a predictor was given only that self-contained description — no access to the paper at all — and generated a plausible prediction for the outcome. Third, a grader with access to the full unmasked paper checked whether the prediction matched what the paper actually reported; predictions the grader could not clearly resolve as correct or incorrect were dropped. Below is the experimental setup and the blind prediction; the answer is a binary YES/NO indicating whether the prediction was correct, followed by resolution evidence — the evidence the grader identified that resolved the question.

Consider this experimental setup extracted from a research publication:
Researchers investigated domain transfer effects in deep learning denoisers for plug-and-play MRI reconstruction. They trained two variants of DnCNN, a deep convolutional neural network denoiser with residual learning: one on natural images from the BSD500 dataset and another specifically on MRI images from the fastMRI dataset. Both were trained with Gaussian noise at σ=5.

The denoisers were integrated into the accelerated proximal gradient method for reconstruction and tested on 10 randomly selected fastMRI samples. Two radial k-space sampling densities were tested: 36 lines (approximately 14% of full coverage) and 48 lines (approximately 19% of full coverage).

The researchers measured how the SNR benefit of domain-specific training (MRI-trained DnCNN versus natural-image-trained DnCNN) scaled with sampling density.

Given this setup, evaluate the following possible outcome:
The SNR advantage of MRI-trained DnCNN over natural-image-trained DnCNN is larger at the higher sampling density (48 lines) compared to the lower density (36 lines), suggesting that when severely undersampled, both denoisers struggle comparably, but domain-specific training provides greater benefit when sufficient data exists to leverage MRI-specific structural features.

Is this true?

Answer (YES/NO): NO